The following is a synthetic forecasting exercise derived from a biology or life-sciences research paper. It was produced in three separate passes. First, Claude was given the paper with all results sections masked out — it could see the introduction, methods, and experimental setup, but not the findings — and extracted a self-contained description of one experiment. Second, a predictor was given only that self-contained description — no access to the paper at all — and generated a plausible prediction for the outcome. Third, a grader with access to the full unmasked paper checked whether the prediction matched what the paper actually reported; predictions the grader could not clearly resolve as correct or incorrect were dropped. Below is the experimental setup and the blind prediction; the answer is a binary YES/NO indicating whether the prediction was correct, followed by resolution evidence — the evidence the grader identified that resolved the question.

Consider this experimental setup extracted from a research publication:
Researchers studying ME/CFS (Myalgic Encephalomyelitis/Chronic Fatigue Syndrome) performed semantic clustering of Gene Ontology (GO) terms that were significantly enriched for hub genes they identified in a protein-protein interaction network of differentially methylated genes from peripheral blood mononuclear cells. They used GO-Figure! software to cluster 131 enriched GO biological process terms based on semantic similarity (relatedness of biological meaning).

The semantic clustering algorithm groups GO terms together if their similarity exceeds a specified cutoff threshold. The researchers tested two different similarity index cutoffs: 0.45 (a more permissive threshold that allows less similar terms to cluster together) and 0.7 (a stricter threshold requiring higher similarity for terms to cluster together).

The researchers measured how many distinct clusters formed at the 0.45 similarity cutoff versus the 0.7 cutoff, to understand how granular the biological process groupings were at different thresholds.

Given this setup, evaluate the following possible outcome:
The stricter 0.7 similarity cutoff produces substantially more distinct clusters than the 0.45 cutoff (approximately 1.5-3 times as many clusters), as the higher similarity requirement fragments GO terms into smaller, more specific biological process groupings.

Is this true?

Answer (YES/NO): YES